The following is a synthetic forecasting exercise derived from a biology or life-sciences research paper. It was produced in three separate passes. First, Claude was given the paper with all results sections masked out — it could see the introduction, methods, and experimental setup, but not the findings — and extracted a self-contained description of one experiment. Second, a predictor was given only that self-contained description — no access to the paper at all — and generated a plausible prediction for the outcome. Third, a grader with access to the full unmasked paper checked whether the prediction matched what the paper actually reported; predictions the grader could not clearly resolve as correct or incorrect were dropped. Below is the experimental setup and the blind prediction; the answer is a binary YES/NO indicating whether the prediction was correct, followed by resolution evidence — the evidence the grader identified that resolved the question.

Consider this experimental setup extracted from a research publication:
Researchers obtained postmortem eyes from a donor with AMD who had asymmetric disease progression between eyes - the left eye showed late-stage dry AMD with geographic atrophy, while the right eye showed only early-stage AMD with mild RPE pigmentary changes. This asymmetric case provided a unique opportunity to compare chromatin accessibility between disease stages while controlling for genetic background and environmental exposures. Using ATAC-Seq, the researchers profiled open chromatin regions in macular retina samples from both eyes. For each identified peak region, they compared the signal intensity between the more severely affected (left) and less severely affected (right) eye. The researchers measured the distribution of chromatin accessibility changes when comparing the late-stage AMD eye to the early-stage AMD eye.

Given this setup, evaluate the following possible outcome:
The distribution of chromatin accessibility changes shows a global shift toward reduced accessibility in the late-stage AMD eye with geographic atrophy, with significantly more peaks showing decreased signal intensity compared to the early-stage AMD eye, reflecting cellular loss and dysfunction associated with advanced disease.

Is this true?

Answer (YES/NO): YES